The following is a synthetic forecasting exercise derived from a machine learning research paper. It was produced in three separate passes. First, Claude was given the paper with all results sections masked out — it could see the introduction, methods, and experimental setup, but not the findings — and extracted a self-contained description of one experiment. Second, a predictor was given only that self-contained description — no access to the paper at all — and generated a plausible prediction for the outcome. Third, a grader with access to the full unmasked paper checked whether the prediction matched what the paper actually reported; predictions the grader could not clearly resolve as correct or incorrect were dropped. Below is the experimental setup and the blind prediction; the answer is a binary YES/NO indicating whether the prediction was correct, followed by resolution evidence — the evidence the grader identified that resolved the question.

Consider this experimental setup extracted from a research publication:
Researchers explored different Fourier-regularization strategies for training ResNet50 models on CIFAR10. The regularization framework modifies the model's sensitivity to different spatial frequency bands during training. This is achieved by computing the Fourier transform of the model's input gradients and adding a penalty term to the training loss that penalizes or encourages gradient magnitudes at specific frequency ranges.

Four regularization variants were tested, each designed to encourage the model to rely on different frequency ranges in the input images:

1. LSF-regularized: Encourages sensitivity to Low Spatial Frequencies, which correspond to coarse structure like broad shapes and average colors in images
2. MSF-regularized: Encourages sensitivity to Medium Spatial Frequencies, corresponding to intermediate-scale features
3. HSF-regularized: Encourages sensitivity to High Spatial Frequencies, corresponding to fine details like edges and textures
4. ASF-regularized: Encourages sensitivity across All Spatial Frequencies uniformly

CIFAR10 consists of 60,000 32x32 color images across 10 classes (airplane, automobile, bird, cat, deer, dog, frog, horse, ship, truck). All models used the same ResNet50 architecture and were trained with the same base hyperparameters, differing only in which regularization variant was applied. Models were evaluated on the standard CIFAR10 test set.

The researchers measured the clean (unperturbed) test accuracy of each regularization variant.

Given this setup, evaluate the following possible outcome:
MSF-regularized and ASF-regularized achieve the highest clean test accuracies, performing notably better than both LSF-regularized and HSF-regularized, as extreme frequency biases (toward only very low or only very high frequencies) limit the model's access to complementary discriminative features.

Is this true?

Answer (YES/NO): NO